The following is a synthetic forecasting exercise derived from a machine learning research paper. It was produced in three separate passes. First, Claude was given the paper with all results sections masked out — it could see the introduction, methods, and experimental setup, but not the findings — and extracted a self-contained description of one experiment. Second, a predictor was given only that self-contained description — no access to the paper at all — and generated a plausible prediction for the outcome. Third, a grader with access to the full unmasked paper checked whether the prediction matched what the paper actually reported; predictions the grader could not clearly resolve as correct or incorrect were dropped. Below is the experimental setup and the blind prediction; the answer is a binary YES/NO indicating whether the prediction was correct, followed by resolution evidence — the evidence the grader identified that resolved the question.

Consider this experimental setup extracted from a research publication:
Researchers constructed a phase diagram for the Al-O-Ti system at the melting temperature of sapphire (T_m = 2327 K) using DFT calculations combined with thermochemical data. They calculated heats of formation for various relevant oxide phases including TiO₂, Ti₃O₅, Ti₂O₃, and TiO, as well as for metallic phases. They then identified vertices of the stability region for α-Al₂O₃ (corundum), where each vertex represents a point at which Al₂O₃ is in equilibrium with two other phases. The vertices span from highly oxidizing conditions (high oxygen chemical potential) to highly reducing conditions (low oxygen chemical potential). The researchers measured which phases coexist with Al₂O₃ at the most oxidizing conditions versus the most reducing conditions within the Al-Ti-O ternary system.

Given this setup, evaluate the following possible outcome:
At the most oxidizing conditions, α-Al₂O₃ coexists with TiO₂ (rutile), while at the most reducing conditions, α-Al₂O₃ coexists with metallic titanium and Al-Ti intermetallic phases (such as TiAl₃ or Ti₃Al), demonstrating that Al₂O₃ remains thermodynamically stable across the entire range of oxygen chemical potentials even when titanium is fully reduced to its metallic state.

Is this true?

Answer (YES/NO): NO